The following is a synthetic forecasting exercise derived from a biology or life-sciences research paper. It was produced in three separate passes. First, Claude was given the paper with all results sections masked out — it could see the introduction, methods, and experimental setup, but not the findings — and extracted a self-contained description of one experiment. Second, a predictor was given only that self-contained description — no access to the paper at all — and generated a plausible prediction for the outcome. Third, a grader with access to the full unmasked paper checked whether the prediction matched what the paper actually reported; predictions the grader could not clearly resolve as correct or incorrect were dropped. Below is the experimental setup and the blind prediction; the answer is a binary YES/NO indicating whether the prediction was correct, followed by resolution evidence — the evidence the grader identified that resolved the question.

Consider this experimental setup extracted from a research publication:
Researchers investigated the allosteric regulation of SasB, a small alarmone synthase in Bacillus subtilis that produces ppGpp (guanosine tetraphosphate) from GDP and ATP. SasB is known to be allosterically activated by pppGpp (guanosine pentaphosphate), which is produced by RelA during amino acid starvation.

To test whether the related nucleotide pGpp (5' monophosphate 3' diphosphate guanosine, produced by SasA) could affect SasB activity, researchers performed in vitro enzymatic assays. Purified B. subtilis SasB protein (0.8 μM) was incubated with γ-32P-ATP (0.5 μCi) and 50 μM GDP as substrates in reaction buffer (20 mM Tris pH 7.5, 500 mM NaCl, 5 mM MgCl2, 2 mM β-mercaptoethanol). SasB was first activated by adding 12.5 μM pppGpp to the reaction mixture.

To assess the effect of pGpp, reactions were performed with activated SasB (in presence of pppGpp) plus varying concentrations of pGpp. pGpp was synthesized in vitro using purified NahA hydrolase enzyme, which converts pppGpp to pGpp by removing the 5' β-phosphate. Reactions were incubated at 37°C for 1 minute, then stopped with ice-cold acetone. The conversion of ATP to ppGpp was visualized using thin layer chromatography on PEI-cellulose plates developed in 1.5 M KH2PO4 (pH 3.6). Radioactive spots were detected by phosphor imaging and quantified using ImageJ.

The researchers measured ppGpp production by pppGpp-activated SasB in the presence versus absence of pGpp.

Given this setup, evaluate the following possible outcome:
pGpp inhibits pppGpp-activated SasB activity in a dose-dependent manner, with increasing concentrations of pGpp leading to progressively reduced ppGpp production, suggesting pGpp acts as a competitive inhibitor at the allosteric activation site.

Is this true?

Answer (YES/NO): YES